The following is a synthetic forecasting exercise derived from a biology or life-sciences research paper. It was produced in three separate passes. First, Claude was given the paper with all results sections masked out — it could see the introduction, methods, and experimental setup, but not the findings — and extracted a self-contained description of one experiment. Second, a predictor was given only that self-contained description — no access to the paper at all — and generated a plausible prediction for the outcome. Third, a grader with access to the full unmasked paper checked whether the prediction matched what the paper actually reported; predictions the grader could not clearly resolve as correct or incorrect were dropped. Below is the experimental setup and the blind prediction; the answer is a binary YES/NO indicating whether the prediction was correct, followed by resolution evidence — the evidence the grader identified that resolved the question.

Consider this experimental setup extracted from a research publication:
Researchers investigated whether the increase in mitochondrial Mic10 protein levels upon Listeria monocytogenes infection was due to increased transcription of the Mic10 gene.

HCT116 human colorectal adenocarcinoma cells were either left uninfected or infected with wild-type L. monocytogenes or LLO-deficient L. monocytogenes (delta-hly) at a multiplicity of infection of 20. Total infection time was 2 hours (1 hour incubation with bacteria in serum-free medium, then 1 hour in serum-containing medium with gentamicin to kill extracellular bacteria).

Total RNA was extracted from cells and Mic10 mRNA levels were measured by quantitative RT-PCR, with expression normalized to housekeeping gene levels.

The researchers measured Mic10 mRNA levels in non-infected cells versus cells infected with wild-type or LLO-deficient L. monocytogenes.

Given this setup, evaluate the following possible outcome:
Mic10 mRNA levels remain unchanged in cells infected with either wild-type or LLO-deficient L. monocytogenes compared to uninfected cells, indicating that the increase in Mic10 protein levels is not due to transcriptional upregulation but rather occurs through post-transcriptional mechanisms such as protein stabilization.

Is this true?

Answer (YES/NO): YES